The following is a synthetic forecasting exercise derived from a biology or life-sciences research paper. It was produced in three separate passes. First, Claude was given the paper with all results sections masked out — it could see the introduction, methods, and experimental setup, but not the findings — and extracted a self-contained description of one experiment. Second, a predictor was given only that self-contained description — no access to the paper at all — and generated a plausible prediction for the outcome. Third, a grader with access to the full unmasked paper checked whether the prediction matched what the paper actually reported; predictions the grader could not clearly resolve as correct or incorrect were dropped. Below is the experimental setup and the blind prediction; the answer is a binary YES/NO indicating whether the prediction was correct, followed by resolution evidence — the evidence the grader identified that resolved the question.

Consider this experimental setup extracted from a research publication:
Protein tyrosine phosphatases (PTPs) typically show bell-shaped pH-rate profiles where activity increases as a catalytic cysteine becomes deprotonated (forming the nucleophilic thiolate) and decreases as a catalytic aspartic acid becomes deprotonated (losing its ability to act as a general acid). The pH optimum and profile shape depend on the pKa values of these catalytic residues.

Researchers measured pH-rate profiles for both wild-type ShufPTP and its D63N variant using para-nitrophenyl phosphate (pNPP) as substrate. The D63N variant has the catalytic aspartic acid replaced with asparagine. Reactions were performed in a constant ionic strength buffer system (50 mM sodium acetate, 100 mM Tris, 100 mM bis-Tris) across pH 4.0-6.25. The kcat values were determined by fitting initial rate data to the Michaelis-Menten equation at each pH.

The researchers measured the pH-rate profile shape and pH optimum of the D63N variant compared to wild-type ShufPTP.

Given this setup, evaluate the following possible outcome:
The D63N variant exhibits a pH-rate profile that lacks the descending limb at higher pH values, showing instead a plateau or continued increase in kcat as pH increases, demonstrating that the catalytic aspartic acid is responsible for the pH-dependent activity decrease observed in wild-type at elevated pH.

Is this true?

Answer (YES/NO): NO